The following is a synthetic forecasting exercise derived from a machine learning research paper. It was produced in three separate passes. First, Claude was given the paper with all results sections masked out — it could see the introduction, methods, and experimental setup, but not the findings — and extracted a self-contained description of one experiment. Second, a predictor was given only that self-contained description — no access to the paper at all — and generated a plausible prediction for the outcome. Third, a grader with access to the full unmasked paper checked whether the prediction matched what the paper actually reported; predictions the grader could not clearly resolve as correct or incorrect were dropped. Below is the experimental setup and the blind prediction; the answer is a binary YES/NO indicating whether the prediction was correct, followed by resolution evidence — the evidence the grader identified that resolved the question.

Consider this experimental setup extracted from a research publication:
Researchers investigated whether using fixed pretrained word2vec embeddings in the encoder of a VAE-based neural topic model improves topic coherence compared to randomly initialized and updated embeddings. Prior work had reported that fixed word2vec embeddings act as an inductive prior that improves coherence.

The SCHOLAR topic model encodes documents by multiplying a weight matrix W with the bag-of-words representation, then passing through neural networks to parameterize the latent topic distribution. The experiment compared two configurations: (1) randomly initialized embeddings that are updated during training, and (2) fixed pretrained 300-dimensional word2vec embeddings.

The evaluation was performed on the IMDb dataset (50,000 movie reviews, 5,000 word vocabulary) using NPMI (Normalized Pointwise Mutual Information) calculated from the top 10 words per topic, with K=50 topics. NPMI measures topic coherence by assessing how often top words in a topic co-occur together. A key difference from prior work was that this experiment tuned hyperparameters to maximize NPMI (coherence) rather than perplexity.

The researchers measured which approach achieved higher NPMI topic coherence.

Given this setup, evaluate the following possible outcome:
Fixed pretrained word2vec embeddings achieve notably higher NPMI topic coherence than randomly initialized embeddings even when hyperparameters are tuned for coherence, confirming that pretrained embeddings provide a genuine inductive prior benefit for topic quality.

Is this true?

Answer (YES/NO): NO